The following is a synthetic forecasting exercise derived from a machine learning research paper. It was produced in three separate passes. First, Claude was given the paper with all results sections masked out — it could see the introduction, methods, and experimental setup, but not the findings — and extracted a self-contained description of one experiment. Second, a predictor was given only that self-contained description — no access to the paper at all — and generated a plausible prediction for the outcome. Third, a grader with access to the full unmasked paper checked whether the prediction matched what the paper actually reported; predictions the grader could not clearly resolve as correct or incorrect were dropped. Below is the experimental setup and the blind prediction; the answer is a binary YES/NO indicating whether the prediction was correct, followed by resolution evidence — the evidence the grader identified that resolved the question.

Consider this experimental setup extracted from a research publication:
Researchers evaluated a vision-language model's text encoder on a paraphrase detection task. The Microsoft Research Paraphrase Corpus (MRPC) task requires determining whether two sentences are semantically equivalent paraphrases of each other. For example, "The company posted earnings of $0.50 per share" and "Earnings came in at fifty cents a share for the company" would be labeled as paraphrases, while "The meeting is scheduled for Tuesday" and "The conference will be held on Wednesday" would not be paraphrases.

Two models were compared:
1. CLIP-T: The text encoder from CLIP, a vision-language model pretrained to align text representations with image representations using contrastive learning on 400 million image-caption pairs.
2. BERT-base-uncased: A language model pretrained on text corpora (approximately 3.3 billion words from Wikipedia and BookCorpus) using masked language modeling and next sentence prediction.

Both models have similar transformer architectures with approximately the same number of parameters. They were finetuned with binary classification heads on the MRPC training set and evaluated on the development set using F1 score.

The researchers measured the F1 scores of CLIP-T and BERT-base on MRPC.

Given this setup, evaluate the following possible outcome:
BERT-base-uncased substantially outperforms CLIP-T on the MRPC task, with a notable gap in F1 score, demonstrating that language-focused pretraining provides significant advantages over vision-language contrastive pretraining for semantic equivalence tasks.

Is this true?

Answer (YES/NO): YES